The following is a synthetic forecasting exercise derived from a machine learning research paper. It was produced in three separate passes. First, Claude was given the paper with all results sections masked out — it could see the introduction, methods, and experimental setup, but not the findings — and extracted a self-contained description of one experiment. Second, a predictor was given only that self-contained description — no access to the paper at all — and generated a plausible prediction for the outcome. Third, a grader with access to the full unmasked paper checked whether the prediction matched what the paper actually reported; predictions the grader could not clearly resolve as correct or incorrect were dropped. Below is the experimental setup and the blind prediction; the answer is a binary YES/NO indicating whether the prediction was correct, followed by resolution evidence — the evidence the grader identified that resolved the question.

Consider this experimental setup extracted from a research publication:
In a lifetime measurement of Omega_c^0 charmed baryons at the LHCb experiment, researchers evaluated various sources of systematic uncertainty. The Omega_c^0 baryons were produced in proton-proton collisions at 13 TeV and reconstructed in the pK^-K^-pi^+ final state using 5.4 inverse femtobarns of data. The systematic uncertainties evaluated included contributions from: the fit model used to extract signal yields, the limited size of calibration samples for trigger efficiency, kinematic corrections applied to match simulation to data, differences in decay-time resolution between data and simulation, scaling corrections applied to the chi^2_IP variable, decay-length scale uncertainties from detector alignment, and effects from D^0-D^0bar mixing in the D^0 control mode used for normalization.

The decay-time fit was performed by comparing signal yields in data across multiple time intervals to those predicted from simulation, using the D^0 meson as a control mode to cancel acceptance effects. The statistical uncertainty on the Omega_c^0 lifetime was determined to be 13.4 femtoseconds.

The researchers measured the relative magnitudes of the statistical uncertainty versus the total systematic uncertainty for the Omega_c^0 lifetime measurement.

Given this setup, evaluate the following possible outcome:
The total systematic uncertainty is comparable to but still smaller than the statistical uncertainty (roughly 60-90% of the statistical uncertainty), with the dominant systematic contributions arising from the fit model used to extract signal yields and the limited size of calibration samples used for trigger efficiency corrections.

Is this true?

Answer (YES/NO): NO